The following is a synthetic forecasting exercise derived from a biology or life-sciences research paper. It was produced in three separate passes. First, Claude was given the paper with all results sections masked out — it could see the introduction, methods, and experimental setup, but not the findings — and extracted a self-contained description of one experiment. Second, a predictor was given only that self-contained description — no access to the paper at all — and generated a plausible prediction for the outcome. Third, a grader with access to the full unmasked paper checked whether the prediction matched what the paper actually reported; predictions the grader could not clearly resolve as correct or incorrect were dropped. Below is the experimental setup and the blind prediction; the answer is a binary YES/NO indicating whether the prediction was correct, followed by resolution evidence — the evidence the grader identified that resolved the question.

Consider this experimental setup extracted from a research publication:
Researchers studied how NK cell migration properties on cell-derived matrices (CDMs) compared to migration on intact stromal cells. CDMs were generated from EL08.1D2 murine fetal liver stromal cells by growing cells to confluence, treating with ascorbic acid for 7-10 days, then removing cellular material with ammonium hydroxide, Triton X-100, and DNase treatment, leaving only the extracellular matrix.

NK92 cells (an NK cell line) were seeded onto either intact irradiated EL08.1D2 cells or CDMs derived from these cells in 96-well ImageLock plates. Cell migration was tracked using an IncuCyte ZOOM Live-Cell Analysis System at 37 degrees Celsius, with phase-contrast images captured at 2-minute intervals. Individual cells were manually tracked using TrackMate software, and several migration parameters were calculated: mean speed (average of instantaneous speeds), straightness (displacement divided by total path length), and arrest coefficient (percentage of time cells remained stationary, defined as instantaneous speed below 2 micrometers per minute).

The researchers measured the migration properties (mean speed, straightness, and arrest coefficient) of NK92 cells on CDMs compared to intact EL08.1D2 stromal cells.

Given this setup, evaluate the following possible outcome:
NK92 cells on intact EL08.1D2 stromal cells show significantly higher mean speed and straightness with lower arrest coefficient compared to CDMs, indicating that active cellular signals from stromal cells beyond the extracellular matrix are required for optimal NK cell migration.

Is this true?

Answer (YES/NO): NO